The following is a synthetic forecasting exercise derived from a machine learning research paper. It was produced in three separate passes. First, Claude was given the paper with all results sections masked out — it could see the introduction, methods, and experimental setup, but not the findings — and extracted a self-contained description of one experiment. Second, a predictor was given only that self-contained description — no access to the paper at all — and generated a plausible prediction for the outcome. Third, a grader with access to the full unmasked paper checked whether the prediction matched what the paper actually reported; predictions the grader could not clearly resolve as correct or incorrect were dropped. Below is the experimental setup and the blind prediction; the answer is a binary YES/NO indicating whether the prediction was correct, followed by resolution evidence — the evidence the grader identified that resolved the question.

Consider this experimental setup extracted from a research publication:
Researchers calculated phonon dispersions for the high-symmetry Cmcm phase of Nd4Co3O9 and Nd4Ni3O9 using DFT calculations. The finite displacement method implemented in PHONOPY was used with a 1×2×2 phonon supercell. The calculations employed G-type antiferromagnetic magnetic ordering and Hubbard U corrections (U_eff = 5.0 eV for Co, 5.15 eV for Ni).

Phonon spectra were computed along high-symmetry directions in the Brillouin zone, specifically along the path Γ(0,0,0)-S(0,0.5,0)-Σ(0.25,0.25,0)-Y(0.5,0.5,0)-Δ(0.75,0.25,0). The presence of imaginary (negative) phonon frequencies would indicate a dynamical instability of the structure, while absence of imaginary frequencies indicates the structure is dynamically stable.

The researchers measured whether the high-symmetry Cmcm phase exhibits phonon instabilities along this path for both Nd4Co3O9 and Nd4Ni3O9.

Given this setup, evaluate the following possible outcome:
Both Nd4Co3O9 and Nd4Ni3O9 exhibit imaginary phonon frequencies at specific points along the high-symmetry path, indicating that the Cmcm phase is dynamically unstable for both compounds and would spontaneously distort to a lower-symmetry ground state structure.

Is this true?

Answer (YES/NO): YES